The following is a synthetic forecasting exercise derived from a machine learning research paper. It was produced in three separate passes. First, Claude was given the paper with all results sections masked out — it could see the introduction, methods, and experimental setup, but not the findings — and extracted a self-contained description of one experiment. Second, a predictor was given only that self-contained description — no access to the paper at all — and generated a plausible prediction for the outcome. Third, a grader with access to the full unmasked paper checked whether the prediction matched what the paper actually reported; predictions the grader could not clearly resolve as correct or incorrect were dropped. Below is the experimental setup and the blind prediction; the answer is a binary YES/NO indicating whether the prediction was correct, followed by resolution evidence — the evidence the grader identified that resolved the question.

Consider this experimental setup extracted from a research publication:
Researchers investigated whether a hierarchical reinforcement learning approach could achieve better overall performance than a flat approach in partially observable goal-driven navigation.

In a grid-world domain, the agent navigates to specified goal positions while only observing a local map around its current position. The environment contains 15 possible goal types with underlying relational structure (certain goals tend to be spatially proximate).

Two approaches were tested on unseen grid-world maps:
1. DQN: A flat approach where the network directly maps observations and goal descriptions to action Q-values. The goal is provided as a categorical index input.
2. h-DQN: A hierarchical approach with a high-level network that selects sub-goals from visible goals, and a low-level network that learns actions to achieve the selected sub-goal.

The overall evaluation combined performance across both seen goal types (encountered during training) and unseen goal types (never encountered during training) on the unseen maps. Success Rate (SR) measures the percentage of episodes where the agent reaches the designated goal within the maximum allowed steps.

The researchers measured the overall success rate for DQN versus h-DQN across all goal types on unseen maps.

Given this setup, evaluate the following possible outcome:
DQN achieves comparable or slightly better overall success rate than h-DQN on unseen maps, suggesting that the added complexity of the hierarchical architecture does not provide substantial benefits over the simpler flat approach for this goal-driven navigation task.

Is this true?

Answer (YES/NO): NO